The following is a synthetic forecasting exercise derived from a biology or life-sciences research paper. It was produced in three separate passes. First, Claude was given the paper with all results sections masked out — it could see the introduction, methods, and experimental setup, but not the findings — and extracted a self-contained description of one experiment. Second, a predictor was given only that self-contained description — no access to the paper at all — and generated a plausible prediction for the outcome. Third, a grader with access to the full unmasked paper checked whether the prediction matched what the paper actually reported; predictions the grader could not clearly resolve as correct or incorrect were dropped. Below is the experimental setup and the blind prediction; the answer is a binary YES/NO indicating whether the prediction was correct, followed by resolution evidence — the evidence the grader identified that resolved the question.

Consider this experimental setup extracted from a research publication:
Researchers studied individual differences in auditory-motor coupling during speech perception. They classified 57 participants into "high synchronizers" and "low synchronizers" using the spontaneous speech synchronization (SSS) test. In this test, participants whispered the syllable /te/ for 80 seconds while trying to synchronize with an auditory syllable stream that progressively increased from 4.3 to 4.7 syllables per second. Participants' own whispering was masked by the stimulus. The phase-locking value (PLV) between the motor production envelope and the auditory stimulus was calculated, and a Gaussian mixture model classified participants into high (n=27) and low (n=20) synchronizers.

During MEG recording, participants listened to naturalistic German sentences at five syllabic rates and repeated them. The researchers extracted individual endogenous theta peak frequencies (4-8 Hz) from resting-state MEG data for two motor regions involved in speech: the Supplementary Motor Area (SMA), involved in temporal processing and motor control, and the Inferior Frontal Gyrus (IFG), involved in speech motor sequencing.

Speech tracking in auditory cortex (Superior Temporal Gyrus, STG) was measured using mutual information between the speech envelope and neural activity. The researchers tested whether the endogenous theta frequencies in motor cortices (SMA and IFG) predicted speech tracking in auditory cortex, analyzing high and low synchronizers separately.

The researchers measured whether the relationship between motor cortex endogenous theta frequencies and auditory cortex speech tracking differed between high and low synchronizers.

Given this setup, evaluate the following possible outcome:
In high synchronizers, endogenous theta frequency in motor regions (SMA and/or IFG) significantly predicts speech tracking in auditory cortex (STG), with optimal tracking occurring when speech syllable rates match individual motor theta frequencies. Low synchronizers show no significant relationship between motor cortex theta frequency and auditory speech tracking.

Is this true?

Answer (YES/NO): NO